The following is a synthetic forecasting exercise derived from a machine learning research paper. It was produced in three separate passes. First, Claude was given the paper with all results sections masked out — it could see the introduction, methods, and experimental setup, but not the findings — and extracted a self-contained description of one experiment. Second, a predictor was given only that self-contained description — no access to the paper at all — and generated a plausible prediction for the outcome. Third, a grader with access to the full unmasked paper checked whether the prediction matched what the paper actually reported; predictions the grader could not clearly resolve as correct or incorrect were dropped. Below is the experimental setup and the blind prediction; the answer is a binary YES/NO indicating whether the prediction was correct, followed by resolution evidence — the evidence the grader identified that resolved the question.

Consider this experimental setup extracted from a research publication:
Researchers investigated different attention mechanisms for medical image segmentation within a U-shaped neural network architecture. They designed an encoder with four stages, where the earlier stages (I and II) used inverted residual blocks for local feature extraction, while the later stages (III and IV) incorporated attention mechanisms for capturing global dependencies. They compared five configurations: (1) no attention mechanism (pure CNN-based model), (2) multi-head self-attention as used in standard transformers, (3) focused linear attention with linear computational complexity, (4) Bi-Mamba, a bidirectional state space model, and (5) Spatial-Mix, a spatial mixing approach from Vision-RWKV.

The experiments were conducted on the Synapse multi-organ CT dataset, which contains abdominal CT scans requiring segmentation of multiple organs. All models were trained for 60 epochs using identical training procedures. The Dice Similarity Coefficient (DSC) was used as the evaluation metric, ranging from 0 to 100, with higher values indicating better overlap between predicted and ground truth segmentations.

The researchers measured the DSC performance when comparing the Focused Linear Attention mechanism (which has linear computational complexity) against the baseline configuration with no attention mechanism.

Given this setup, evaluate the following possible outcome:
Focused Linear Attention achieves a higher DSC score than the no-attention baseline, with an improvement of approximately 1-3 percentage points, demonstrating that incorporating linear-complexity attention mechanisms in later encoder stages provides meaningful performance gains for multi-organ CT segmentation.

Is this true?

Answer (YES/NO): NO